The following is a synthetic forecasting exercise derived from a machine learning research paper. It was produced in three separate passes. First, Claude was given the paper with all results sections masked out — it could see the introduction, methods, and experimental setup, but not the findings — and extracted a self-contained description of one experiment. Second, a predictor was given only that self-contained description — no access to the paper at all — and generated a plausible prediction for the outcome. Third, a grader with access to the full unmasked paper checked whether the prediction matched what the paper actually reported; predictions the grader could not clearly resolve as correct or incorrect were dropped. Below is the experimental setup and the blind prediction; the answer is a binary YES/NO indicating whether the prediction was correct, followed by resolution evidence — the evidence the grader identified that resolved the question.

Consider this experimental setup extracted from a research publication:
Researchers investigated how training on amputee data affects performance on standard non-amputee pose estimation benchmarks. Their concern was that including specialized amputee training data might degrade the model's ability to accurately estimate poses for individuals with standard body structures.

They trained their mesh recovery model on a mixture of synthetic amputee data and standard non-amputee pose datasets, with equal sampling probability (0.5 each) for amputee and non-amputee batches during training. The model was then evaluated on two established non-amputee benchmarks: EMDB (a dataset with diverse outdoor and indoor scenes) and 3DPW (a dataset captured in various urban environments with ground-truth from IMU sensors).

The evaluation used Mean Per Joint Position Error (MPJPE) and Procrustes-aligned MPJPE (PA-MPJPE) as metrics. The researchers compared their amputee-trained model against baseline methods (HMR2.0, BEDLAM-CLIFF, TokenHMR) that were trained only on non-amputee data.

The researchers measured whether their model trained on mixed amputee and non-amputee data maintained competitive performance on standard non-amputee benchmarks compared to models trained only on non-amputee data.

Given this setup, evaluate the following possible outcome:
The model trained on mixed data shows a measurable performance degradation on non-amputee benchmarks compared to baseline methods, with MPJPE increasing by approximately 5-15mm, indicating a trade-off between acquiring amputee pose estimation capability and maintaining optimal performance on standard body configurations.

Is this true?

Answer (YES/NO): NO